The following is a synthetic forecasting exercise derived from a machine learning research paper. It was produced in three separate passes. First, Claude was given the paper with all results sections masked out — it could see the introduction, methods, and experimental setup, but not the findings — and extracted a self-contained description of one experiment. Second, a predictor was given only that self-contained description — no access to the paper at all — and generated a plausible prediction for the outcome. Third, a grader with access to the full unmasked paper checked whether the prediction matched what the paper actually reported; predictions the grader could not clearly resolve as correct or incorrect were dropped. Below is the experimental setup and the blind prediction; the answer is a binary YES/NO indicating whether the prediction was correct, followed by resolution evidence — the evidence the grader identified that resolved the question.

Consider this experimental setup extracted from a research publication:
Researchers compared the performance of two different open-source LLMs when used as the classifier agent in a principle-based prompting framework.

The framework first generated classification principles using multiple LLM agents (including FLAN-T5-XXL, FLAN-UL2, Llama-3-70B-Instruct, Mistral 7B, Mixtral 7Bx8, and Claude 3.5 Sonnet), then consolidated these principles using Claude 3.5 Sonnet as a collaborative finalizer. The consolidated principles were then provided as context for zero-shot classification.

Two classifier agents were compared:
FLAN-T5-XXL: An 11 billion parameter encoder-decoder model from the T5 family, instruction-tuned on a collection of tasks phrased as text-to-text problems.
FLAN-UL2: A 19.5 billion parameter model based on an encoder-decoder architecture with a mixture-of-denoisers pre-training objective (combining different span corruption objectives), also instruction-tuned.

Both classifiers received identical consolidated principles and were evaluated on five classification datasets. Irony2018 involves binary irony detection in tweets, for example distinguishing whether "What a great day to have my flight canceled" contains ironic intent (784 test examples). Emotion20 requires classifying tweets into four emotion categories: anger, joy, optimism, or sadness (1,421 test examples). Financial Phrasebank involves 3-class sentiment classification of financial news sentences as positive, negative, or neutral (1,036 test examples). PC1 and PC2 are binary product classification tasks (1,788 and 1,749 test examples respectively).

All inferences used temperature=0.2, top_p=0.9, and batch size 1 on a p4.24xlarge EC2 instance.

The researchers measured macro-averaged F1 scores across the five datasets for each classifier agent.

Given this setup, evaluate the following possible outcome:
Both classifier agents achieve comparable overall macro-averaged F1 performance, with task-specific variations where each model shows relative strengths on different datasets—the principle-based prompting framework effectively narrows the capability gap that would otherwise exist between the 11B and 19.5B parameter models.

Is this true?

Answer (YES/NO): NO